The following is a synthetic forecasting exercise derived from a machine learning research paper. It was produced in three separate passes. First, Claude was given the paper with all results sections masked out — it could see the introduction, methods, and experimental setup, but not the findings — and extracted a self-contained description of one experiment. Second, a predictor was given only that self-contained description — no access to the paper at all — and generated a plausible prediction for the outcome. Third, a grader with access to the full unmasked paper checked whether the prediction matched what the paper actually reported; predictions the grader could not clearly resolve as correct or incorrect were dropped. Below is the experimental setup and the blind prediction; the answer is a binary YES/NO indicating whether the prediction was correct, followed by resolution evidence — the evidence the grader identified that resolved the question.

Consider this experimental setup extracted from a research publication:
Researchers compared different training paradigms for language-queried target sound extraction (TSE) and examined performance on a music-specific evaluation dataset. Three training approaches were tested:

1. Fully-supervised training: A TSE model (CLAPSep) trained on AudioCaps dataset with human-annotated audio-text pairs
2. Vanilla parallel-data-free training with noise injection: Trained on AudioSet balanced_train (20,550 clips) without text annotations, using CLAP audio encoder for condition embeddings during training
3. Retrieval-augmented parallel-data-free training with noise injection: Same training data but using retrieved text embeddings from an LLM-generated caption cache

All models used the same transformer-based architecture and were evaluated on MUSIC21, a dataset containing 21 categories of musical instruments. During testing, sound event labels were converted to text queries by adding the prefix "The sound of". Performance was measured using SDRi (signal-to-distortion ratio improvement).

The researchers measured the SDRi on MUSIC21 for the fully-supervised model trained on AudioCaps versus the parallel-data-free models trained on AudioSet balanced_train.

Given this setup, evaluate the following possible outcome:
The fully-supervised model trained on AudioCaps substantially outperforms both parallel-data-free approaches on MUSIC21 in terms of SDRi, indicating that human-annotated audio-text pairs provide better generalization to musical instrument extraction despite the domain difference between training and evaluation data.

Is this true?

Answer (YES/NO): NO